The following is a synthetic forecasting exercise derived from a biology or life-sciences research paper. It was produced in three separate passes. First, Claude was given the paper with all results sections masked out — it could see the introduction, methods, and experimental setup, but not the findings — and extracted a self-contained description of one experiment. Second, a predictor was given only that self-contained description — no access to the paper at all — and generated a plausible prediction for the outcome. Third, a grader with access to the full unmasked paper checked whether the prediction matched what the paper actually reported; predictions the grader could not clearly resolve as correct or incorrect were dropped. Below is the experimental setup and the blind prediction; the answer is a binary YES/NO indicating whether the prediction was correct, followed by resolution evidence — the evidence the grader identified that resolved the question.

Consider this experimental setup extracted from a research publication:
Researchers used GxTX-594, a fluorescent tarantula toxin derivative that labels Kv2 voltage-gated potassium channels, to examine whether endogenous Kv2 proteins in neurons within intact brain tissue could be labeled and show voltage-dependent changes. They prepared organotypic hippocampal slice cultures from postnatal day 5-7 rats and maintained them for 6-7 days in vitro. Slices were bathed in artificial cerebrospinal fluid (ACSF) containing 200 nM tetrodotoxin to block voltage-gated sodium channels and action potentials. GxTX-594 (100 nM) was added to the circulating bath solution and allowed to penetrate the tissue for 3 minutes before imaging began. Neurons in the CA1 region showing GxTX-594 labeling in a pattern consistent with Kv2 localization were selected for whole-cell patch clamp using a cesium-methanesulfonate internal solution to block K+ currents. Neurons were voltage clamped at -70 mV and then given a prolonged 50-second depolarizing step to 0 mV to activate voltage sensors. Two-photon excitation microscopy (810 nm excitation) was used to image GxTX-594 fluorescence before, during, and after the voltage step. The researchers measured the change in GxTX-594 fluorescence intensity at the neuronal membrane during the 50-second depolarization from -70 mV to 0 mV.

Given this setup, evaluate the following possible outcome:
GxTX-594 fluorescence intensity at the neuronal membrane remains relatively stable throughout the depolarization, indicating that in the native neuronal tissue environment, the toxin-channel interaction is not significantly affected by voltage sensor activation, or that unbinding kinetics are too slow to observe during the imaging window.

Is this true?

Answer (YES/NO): NO